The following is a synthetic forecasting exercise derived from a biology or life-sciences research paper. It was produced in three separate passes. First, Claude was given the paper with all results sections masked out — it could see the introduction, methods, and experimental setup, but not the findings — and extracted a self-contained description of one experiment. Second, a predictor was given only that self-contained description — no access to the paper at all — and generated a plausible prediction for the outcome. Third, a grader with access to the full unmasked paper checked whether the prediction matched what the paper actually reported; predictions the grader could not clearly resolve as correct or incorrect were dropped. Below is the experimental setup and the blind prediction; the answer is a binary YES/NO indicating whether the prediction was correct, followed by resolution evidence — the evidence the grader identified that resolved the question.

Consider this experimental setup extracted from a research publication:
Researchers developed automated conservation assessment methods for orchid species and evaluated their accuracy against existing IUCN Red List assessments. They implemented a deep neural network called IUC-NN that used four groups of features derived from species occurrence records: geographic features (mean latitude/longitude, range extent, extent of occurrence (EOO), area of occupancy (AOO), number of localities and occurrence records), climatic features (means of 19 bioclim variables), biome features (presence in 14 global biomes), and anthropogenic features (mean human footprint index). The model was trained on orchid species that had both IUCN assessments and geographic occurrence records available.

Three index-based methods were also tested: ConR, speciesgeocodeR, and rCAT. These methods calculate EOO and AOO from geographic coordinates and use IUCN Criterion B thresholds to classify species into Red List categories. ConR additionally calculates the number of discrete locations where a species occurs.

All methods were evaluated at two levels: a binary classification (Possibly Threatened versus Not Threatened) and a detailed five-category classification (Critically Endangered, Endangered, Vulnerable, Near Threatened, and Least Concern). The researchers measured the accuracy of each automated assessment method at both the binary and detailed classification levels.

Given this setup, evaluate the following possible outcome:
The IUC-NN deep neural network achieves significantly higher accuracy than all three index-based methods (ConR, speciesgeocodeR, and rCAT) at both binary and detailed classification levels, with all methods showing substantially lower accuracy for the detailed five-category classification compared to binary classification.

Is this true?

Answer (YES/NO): YES